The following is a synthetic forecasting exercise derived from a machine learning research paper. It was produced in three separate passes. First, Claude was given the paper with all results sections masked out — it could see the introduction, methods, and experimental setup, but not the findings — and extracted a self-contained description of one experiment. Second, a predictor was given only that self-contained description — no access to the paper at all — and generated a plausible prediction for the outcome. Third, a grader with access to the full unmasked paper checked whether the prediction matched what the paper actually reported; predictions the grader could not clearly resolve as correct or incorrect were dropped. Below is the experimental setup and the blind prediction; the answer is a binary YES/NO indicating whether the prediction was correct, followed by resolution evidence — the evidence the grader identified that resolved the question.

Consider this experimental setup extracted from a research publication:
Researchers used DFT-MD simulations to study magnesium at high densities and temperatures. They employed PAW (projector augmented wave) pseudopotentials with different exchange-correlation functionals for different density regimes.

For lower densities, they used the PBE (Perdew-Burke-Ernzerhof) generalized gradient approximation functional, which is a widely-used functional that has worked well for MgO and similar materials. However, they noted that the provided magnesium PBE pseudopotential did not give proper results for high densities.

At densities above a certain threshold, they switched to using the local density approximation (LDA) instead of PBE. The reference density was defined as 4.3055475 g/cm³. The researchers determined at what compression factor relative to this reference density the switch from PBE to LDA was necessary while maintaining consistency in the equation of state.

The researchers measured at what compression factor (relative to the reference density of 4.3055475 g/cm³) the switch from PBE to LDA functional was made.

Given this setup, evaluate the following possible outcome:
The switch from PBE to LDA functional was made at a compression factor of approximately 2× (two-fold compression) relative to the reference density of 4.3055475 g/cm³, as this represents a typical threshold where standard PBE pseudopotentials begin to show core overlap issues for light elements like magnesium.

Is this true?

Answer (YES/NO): NO